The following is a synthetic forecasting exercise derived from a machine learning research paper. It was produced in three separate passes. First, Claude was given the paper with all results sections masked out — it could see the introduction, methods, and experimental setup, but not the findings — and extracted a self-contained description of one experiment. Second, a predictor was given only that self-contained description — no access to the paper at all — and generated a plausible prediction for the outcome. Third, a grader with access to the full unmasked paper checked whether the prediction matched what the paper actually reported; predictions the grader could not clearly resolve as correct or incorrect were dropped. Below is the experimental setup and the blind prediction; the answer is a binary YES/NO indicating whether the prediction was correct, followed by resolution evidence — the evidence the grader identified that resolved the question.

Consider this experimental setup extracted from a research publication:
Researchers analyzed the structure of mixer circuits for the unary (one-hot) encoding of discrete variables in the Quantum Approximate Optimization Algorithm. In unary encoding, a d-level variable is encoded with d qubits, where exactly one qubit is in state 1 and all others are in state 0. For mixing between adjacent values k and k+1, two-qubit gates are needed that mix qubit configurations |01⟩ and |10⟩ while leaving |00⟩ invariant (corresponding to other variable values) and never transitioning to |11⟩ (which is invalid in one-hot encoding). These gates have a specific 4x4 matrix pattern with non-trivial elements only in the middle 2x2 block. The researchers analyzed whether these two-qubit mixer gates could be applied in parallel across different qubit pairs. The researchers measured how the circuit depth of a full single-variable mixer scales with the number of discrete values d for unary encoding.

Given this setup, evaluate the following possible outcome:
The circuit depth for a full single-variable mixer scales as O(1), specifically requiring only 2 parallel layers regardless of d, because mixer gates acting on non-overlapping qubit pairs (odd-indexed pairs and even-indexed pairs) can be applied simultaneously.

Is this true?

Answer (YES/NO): YES